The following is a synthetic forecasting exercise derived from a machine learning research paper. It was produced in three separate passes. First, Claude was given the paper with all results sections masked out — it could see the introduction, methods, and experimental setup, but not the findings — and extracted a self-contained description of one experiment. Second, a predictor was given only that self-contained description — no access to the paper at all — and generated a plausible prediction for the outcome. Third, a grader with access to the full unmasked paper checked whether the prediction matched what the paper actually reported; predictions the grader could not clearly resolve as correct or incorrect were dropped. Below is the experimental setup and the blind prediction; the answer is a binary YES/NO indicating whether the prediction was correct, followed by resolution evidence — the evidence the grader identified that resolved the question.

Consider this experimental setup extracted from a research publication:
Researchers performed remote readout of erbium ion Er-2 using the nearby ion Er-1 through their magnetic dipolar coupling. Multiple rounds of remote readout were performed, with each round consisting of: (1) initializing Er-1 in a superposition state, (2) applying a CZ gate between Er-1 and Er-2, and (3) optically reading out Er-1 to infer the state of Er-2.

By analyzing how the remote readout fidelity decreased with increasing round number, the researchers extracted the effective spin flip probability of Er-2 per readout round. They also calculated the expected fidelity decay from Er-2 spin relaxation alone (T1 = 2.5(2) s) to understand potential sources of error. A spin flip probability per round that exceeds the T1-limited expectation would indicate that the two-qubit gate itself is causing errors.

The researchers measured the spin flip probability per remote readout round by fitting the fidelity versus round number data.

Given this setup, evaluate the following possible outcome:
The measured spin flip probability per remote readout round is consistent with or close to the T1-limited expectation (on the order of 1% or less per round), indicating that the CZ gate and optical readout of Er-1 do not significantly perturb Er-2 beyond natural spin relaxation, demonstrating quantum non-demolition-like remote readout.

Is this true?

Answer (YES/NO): NO